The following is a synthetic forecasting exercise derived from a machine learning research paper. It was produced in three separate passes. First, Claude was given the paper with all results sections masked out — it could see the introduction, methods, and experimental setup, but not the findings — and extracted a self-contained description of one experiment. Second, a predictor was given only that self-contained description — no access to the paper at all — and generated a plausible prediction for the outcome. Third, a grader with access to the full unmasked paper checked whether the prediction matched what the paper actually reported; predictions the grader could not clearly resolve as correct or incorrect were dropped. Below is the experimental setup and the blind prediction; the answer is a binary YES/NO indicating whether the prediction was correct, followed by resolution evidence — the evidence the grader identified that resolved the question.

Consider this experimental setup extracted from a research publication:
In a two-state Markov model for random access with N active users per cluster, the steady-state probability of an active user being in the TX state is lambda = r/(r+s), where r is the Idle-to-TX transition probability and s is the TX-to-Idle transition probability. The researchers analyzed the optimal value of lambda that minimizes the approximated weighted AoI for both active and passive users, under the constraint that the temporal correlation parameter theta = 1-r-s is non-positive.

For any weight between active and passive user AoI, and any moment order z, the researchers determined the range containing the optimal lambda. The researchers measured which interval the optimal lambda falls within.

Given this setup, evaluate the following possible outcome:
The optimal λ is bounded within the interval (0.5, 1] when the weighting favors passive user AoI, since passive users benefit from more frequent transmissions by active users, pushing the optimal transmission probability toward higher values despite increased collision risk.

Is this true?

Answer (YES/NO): NO